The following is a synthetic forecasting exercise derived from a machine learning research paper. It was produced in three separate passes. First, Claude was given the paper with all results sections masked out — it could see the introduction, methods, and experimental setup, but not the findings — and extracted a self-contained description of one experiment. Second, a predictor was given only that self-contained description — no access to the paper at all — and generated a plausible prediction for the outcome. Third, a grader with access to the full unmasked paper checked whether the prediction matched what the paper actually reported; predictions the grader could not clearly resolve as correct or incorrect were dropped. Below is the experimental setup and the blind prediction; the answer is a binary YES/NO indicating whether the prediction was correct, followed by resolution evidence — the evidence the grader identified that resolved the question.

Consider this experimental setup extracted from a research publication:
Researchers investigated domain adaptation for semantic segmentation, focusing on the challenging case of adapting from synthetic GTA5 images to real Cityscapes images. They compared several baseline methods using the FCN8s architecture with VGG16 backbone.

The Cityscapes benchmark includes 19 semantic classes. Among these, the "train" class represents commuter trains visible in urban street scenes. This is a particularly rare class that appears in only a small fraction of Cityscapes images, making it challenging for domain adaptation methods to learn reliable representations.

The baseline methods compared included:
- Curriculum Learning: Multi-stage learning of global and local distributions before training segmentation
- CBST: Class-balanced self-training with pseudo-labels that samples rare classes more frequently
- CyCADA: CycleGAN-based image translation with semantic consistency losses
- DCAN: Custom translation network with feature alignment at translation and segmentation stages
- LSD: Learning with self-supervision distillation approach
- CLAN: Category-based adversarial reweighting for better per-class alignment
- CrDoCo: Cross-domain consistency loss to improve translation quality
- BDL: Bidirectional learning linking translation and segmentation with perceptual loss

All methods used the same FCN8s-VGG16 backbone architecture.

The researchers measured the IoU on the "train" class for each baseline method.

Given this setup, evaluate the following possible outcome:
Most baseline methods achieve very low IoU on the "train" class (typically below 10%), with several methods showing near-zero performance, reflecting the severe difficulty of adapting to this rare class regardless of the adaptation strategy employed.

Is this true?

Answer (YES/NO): YES